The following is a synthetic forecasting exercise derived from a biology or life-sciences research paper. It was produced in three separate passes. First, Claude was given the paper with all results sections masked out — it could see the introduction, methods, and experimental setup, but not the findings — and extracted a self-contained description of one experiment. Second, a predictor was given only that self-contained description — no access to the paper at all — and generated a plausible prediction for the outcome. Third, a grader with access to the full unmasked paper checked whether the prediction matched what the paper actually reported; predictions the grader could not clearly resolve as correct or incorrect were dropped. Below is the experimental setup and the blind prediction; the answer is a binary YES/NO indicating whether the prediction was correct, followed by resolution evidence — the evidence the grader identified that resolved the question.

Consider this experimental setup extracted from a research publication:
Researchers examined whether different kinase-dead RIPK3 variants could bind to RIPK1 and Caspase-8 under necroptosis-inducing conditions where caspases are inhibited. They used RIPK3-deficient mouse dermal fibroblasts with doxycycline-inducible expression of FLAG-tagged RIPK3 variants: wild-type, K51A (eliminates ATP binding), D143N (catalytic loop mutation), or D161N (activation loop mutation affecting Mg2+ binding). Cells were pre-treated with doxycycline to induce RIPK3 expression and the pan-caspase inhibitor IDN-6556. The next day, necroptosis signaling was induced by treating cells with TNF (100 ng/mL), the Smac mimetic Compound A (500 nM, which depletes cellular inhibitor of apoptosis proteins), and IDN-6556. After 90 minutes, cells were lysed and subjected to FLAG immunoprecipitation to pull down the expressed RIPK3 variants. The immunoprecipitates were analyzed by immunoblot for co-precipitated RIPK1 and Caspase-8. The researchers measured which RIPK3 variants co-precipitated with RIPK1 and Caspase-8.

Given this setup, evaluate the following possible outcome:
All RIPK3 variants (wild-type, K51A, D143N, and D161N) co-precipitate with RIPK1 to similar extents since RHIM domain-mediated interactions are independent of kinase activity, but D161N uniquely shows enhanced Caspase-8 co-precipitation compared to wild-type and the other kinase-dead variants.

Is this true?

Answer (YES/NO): NO